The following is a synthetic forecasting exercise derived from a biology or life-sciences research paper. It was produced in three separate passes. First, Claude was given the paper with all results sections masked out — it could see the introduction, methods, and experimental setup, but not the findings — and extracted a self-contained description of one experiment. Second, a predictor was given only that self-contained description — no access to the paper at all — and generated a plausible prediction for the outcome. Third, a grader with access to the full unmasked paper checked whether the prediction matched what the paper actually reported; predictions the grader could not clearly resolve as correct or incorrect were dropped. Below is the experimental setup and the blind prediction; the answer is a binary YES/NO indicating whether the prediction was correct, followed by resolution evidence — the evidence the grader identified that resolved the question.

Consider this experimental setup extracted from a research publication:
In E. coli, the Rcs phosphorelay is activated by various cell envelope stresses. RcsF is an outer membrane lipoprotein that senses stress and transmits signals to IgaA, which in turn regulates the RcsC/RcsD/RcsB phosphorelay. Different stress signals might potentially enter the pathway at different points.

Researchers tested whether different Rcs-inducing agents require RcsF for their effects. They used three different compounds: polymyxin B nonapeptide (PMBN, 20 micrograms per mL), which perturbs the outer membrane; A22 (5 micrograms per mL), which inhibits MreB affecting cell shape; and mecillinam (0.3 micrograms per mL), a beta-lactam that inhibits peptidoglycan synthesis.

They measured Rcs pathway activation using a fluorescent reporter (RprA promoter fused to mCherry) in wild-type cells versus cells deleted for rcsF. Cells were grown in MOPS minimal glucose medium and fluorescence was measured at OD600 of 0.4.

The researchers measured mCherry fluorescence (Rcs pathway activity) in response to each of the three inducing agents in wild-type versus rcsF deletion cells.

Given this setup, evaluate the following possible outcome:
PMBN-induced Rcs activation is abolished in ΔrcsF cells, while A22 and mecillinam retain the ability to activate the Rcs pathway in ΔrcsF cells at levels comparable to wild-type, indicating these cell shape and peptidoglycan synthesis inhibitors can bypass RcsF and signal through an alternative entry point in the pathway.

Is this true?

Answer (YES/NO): NO